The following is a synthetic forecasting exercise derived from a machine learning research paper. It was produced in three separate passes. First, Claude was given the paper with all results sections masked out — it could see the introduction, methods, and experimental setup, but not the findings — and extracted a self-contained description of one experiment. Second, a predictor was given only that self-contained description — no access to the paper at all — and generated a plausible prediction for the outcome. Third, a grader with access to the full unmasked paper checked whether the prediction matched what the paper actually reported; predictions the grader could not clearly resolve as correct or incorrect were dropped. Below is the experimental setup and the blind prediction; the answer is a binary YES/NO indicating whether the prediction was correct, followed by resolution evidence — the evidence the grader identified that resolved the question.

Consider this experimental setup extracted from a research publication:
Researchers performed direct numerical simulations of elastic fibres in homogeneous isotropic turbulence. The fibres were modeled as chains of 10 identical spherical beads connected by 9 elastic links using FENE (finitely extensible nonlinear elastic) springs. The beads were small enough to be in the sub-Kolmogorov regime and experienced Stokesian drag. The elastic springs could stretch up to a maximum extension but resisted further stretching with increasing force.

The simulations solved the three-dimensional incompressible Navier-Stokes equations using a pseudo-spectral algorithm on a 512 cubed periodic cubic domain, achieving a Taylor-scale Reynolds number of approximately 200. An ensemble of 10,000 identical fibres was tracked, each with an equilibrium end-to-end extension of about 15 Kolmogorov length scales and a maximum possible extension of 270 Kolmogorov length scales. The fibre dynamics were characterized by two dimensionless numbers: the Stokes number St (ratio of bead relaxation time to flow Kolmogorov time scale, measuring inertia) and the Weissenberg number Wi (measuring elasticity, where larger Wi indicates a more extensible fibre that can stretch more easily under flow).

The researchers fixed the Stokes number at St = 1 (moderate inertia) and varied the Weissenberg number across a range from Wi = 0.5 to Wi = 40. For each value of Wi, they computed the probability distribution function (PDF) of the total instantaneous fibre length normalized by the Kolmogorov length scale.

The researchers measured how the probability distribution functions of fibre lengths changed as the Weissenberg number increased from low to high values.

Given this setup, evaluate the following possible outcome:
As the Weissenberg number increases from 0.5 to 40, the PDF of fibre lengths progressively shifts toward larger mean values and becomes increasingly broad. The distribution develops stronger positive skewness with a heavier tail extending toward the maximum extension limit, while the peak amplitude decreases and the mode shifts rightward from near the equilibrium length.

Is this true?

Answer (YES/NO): NO